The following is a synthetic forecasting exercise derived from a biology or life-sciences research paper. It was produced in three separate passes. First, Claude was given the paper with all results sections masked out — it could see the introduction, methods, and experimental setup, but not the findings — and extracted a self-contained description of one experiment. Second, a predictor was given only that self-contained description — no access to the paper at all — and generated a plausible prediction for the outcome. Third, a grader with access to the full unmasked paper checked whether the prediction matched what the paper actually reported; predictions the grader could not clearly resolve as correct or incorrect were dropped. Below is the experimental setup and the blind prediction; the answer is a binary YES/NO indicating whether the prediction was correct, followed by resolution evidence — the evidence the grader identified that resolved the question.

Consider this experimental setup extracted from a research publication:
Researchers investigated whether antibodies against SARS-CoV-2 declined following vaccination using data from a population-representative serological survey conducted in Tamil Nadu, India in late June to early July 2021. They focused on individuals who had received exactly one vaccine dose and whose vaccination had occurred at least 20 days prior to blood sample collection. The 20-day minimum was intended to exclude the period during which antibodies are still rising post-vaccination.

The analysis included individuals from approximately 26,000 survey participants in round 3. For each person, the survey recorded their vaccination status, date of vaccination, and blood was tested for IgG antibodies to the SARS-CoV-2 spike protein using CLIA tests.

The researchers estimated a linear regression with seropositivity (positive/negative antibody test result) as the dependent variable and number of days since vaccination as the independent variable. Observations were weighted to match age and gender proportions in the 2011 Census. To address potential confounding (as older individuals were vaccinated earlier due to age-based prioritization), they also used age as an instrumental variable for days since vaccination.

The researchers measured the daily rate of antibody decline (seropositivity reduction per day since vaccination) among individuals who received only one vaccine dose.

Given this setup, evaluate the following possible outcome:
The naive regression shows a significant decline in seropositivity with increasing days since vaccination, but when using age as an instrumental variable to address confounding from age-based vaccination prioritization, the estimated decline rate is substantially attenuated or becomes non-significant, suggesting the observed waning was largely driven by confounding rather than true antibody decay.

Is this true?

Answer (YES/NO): NO